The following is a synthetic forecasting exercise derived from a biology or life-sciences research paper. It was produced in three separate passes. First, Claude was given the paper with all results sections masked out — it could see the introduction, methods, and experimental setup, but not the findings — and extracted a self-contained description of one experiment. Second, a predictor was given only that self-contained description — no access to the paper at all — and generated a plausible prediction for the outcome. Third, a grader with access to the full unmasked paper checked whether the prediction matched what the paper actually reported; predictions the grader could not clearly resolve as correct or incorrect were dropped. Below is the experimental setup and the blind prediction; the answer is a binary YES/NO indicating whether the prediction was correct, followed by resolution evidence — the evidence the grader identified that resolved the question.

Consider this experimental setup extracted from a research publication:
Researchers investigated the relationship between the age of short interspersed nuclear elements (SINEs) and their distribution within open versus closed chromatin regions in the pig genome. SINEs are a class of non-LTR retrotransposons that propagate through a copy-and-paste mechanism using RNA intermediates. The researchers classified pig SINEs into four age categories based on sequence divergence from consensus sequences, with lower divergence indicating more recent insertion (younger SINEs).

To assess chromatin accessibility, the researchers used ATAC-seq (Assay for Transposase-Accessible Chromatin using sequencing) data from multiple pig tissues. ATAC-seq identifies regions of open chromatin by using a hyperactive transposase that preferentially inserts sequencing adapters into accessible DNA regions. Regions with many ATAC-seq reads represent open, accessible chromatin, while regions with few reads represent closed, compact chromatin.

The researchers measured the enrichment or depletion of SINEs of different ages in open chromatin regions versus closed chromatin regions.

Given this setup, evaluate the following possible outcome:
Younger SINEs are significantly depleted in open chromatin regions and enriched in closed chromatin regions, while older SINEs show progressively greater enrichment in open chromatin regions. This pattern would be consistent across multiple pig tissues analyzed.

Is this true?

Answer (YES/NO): YES